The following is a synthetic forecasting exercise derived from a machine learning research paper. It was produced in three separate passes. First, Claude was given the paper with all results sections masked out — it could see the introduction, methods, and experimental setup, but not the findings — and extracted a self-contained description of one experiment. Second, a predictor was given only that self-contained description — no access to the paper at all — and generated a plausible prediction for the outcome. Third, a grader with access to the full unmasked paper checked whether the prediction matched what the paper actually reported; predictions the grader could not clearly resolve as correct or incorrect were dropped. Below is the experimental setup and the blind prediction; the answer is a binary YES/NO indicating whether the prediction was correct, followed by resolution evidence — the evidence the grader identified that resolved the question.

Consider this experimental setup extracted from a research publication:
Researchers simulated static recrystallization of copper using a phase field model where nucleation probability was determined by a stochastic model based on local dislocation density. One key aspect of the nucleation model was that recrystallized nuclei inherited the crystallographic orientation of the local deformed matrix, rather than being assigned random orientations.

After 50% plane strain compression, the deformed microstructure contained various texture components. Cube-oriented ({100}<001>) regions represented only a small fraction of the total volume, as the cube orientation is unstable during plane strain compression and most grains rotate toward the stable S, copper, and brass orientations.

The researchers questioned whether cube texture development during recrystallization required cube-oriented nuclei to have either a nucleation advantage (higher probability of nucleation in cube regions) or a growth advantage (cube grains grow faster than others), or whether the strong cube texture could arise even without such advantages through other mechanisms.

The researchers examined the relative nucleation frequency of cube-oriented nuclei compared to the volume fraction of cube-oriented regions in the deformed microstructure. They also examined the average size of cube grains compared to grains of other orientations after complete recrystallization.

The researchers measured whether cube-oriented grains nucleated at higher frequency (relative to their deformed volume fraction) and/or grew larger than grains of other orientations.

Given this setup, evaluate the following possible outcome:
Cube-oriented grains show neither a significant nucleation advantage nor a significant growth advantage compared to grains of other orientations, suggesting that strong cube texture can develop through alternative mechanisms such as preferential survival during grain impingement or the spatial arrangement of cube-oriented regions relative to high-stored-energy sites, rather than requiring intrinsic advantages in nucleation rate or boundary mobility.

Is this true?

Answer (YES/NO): NO